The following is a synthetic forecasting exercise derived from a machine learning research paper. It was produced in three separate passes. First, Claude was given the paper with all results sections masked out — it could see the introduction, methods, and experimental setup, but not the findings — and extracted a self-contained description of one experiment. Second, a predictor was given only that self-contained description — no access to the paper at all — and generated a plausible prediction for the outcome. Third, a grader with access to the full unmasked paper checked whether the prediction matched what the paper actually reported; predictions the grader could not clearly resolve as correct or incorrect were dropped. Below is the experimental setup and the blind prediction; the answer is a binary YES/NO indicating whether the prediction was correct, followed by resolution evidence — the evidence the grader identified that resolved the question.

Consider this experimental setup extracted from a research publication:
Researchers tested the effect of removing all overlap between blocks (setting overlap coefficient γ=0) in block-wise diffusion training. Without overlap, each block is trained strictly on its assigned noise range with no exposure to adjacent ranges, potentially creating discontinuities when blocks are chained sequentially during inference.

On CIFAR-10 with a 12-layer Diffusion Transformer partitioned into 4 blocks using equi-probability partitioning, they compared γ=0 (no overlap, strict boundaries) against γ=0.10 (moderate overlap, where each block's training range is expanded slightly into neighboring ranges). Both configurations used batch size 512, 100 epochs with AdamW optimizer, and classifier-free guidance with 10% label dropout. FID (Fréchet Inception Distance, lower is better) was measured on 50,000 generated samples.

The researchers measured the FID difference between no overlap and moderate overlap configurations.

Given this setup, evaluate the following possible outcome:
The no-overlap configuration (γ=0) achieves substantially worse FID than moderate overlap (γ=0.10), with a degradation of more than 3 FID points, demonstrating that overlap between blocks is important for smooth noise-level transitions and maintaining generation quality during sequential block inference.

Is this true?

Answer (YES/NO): YES